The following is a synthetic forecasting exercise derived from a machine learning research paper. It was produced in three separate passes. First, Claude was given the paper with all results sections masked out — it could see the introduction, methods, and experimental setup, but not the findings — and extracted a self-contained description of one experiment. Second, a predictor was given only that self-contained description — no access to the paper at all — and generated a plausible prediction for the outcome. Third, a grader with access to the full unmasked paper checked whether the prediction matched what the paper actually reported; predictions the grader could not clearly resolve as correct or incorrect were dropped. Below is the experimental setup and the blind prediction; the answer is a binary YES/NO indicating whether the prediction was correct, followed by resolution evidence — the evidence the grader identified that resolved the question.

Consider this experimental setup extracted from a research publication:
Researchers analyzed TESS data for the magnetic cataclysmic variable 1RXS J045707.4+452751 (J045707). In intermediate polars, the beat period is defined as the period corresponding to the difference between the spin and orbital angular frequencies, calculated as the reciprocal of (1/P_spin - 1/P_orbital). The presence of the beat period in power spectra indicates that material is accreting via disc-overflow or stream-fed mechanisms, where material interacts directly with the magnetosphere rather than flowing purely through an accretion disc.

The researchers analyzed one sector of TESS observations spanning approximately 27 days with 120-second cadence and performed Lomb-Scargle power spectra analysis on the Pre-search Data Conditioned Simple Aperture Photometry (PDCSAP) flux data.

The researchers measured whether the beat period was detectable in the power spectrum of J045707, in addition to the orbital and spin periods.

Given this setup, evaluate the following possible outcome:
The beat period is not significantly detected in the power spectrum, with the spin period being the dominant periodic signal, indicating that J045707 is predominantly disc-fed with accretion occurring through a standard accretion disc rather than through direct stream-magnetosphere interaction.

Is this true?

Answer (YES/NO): NO